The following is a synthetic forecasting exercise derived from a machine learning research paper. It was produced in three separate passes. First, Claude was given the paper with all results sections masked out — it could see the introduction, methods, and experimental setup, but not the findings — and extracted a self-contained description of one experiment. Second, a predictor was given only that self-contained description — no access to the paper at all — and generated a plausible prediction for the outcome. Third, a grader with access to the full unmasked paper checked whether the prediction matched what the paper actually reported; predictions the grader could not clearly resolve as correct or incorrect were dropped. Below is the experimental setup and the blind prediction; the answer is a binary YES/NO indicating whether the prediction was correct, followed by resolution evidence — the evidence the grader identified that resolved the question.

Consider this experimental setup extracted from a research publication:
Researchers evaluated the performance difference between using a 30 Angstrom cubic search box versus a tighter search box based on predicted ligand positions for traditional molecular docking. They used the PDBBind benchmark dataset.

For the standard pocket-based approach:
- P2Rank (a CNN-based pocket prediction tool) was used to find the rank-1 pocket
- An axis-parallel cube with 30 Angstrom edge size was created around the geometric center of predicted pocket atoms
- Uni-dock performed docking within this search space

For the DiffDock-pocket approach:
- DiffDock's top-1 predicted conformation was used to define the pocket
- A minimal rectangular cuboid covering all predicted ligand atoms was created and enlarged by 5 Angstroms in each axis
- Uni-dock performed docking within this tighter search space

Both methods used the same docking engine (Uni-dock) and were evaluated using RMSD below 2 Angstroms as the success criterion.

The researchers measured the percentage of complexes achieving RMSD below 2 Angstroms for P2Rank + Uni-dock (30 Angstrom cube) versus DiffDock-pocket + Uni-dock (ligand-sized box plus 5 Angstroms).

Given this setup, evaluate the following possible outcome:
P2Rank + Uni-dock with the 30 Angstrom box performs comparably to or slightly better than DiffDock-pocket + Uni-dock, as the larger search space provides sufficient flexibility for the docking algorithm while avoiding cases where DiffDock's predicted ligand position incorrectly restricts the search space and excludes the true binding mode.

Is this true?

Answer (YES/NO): NO